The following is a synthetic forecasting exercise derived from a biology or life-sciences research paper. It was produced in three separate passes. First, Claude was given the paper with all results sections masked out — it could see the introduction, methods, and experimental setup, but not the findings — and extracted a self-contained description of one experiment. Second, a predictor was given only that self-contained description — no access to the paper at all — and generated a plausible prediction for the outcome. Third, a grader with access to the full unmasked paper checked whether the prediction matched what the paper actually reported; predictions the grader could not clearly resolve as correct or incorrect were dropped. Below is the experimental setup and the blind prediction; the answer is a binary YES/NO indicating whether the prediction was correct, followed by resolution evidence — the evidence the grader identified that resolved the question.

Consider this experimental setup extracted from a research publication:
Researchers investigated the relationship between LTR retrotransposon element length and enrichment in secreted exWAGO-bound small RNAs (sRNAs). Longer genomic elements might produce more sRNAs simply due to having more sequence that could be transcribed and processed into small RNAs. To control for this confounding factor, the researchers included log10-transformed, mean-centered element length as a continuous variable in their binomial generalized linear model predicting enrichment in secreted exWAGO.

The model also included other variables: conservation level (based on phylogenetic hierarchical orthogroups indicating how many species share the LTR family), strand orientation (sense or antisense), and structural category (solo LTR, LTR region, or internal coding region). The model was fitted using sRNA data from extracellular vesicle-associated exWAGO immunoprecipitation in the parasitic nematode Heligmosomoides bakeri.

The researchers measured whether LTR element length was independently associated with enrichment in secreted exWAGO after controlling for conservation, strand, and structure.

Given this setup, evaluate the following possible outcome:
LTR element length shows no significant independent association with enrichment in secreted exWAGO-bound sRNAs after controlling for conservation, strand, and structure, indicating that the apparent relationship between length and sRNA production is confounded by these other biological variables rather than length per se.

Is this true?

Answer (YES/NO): YES